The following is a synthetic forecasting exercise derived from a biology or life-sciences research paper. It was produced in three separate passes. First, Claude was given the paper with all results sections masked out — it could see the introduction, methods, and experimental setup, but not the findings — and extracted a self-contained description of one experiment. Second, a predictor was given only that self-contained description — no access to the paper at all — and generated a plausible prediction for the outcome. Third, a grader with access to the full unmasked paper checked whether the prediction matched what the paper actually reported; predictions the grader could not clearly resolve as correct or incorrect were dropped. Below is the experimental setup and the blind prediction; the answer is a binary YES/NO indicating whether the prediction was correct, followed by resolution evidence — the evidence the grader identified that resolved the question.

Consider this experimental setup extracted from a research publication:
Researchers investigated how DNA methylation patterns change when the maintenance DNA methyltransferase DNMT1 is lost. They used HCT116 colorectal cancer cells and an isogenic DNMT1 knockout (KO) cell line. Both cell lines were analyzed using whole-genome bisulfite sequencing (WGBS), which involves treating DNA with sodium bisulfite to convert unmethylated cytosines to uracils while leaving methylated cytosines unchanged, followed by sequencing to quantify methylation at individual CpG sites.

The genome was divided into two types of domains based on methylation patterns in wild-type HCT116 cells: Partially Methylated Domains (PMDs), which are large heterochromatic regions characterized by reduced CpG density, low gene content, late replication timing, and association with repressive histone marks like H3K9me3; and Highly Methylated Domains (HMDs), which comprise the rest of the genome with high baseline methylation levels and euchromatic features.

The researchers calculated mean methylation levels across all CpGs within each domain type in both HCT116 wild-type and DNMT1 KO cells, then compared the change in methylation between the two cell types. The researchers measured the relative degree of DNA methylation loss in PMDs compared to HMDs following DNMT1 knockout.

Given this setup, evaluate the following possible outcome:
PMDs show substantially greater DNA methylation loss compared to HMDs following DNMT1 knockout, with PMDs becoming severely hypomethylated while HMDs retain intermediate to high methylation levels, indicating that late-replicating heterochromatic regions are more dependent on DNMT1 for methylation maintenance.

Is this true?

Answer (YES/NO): YES